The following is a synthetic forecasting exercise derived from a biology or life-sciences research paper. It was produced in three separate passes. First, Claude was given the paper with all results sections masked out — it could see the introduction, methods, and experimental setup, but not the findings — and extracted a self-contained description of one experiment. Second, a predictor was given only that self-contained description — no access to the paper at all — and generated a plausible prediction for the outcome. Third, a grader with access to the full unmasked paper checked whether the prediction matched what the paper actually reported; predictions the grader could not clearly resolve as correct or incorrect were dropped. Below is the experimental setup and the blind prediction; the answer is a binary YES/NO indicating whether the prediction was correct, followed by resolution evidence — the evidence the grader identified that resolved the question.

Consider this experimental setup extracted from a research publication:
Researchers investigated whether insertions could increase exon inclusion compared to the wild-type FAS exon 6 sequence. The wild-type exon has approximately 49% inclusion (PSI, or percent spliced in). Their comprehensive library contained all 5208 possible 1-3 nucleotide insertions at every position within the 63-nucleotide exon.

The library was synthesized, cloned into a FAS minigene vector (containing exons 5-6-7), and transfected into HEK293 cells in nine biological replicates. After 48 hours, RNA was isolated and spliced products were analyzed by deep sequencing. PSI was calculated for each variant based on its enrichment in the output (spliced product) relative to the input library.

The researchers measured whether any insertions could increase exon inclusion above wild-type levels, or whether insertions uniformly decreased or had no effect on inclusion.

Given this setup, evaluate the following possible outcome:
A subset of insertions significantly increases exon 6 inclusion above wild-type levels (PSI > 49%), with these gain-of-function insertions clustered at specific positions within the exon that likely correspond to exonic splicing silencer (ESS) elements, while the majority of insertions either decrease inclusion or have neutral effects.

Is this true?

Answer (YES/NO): NO